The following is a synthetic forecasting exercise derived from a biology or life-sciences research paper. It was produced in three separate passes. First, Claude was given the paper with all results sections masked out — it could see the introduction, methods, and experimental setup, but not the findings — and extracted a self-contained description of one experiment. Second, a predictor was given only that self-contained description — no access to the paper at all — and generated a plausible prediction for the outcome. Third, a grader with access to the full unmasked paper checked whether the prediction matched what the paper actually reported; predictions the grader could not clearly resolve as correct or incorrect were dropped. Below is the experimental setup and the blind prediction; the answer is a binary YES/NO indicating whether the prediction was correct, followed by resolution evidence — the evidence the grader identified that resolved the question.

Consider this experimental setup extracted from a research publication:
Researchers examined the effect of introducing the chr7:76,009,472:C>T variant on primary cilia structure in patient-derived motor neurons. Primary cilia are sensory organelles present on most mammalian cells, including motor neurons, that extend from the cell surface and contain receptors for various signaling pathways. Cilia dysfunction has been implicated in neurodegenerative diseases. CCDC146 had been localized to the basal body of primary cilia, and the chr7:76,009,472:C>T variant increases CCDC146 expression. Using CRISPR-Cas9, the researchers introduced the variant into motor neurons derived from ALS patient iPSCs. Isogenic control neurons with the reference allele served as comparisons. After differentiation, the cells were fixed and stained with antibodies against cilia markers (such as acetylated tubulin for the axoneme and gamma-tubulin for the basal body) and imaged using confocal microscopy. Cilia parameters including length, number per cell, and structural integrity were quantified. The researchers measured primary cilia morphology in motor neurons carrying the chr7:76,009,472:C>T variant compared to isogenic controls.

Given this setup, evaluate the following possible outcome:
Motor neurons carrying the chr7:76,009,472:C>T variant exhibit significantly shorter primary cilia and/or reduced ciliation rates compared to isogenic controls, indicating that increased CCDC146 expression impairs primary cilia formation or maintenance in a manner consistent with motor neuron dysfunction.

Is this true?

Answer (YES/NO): YES